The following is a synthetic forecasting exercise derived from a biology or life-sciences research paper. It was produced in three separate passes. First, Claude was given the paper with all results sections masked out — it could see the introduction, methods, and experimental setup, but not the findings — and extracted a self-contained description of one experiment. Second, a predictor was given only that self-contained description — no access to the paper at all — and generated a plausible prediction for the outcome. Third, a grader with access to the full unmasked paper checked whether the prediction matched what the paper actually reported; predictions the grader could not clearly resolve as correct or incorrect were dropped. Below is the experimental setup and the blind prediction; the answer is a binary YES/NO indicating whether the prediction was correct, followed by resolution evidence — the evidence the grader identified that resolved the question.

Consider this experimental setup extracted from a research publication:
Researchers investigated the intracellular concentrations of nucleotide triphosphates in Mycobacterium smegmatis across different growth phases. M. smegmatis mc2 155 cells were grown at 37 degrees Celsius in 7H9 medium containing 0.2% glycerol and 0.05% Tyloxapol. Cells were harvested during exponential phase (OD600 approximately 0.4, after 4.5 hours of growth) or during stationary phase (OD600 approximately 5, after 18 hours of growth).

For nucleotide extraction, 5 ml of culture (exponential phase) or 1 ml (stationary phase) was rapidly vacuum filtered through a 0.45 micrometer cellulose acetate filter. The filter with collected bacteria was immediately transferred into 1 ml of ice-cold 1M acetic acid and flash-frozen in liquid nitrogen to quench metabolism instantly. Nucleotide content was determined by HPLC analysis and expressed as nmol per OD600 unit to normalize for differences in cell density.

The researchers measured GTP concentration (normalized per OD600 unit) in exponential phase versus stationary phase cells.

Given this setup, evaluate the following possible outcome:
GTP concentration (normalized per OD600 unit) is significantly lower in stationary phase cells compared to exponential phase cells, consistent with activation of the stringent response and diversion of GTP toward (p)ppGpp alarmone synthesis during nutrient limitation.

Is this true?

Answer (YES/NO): YES